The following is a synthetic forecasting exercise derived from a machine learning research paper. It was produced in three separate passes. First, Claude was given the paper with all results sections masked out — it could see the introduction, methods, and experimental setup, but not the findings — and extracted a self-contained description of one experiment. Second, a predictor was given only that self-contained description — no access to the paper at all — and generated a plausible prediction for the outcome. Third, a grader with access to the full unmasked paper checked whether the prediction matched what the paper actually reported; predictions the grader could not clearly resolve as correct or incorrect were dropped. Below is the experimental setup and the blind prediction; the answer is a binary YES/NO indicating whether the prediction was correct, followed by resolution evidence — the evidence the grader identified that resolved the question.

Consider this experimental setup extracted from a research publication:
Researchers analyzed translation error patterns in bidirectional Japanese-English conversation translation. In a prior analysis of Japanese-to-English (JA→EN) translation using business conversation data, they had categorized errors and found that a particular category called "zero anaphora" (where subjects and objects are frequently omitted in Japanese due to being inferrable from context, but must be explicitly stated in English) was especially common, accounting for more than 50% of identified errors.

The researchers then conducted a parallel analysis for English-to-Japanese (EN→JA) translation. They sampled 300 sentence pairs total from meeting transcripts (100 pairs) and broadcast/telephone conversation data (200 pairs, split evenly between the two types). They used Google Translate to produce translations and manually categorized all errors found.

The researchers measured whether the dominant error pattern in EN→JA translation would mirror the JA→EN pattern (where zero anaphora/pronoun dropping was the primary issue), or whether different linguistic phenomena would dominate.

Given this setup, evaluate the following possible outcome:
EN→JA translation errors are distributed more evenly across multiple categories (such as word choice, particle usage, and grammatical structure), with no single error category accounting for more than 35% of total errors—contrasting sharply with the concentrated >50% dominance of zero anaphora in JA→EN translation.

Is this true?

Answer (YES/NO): NO